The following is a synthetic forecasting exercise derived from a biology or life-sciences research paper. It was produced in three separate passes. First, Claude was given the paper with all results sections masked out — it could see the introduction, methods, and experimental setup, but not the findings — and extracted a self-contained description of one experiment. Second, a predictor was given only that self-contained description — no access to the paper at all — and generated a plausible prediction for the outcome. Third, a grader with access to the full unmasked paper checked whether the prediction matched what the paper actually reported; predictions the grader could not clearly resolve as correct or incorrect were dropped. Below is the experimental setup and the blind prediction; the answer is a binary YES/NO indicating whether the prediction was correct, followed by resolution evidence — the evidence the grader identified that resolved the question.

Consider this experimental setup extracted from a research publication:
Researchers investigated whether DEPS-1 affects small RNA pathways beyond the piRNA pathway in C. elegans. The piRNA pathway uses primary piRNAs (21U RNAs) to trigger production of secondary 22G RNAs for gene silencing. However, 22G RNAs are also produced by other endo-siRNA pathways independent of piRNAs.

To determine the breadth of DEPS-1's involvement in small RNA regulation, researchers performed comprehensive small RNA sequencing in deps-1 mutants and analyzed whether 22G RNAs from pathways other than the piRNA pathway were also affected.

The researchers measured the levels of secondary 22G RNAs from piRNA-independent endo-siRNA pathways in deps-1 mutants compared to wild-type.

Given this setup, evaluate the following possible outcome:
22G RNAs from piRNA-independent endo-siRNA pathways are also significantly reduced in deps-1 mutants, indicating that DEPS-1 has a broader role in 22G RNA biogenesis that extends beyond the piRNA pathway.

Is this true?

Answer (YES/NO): YES